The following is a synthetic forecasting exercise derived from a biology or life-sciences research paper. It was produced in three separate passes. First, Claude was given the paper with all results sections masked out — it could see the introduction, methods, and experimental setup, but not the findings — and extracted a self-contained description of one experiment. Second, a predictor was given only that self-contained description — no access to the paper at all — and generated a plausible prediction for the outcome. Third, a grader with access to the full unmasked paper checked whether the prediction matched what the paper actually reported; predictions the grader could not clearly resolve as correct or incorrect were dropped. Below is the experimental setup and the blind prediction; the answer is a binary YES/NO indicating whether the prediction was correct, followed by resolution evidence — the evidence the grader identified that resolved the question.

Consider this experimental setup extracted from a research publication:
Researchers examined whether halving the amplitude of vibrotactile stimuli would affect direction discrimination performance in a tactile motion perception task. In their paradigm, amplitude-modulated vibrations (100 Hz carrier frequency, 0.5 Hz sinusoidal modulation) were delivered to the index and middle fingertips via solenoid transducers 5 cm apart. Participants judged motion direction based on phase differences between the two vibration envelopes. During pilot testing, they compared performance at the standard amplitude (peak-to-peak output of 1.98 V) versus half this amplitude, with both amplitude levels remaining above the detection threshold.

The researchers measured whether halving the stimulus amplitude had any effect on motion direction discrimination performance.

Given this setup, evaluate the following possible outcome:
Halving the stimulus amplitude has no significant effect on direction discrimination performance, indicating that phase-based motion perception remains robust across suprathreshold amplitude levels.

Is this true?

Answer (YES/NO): YES